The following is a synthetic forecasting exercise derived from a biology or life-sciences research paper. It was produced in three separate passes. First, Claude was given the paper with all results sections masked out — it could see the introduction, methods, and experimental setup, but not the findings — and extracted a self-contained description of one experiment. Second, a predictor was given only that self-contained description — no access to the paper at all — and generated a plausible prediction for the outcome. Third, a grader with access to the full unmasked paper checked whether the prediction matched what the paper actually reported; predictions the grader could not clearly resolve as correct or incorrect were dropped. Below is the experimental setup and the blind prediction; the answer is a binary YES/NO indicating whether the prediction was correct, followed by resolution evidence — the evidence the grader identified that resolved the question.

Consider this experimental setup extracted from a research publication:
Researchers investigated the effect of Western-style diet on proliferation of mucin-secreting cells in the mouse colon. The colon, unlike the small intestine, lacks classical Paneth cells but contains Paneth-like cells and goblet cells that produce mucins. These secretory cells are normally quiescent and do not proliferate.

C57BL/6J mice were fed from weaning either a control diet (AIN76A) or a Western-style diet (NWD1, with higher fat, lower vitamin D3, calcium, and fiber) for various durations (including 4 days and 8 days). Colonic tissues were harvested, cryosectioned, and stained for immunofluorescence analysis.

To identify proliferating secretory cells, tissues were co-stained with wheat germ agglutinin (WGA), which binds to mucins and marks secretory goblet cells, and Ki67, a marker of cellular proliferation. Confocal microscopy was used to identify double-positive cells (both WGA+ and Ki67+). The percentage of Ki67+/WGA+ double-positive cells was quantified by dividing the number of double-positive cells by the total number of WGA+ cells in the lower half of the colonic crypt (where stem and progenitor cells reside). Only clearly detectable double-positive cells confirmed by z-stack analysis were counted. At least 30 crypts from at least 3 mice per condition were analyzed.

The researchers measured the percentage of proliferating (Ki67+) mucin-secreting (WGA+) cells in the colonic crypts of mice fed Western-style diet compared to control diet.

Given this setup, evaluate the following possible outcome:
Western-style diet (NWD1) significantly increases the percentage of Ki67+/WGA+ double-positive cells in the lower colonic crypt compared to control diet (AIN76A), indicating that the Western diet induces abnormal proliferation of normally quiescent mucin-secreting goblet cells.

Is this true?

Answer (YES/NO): YES